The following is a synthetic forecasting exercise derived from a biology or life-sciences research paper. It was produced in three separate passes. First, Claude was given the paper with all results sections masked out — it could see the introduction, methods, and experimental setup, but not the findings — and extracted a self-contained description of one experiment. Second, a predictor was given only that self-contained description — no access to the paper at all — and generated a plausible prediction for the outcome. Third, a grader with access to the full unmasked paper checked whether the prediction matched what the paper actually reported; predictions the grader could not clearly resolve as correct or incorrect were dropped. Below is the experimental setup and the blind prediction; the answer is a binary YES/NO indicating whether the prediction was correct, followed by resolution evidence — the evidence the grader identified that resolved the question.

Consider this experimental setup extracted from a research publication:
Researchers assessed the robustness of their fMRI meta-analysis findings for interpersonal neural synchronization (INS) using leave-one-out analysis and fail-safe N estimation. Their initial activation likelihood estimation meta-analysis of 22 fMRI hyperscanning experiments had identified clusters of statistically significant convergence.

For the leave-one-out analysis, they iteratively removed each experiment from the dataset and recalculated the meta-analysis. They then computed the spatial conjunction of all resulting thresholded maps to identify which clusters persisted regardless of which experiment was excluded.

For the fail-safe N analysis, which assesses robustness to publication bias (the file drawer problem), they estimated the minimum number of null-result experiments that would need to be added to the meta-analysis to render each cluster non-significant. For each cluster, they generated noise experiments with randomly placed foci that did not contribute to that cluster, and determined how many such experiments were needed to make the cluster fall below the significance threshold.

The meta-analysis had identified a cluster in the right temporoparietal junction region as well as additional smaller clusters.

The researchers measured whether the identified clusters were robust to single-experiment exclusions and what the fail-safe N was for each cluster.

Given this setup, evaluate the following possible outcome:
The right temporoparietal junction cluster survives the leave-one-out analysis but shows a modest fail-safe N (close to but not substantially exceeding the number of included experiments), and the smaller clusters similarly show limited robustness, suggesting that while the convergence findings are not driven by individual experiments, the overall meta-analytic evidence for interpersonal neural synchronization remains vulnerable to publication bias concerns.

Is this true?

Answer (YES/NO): NO